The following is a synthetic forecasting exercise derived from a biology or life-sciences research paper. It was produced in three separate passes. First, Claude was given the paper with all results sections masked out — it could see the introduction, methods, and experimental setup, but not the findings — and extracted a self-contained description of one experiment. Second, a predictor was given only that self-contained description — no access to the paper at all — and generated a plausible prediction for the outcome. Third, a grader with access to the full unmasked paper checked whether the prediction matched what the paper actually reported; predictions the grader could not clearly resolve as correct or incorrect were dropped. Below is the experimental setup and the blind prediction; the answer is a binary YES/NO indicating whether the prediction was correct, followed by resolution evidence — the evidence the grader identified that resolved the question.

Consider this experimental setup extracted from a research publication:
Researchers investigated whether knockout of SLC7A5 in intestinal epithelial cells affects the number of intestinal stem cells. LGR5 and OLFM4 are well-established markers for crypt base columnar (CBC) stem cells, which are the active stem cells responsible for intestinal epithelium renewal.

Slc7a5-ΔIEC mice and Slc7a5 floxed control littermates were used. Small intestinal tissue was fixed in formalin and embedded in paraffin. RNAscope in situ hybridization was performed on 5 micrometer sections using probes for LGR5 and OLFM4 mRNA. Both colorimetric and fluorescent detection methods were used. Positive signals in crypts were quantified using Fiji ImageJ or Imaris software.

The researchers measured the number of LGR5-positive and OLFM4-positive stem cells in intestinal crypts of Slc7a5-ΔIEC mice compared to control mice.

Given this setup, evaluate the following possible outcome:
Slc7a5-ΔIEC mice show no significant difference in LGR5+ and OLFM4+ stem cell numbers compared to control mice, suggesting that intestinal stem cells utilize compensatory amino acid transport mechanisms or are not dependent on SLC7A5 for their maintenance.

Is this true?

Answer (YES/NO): YES